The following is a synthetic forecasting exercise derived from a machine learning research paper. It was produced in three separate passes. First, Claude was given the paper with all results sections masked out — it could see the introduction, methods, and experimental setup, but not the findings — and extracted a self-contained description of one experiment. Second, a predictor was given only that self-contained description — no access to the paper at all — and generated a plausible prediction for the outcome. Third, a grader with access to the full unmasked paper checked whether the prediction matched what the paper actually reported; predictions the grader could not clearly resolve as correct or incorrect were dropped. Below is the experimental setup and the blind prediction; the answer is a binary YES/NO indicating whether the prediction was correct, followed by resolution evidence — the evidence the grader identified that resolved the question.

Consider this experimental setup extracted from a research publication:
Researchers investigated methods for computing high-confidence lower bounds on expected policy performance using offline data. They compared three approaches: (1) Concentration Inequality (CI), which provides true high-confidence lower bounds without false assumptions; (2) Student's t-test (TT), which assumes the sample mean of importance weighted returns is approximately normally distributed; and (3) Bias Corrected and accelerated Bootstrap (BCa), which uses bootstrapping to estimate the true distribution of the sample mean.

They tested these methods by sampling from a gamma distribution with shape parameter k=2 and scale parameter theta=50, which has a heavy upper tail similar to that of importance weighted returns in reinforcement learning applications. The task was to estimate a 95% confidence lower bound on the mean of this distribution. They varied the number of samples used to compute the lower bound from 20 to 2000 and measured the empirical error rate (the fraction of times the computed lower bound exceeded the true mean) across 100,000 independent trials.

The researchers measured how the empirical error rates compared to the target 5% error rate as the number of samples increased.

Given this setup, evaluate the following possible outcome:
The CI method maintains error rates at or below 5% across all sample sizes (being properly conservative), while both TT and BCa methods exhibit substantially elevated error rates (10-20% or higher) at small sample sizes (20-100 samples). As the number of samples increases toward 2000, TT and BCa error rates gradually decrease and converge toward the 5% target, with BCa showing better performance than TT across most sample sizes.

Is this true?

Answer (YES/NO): NO